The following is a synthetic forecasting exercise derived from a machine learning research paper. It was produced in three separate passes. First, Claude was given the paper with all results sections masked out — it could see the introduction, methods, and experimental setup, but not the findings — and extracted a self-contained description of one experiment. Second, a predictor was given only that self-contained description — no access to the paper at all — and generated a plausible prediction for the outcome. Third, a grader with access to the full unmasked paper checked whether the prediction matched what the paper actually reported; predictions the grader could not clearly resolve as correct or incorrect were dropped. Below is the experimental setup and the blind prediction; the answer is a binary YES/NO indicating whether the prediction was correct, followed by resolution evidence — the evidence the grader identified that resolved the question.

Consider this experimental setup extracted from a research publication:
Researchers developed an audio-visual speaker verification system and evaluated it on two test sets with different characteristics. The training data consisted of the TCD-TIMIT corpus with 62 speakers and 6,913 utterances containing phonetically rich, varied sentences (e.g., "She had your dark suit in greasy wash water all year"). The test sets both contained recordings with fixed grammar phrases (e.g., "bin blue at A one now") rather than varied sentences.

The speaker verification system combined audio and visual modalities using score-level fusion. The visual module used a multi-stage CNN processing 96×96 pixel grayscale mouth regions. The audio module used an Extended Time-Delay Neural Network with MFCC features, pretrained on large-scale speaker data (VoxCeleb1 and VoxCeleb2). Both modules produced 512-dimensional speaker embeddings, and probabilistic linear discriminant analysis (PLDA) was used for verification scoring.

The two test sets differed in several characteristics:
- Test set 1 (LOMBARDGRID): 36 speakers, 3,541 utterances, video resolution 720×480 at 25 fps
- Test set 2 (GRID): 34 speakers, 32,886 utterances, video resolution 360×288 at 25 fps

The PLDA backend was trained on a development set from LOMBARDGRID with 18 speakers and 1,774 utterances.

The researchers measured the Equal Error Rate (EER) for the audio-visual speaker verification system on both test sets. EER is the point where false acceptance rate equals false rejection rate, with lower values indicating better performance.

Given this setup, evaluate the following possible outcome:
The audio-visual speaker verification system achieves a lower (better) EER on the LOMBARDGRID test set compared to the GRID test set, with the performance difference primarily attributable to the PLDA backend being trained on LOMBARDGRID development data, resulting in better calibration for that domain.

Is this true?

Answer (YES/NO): NO